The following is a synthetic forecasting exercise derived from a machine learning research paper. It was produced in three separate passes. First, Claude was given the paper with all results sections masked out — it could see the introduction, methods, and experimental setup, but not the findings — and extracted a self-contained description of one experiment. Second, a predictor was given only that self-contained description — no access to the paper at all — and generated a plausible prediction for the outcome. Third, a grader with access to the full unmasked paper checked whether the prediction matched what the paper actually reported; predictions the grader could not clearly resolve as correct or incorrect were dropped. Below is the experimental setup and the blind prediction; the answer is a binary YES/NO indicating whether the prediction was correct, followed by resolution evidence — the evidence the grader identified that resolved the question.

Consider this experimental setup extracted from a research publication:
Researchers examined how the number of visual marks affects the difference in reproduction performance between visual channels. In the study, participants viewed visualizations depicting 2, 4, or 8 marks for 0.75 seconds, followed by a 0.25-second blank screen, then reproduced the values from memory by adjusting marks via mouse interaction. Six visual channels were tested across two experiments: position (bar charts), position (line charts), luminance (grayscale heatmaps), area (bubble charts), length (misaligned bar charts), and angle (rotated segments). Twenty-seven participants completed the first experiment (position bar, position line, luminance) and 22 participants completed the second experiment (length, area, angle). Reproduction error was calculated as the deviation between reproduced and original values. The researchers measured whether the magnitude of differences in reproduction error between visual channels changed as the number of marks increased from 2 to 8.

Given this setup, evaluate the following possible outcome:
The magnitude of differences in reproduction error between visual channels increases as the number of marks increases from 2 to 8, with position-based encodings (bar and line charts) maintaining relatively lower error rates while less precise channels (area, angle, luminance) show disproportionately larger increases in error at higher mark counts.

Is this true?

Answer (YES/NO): NO